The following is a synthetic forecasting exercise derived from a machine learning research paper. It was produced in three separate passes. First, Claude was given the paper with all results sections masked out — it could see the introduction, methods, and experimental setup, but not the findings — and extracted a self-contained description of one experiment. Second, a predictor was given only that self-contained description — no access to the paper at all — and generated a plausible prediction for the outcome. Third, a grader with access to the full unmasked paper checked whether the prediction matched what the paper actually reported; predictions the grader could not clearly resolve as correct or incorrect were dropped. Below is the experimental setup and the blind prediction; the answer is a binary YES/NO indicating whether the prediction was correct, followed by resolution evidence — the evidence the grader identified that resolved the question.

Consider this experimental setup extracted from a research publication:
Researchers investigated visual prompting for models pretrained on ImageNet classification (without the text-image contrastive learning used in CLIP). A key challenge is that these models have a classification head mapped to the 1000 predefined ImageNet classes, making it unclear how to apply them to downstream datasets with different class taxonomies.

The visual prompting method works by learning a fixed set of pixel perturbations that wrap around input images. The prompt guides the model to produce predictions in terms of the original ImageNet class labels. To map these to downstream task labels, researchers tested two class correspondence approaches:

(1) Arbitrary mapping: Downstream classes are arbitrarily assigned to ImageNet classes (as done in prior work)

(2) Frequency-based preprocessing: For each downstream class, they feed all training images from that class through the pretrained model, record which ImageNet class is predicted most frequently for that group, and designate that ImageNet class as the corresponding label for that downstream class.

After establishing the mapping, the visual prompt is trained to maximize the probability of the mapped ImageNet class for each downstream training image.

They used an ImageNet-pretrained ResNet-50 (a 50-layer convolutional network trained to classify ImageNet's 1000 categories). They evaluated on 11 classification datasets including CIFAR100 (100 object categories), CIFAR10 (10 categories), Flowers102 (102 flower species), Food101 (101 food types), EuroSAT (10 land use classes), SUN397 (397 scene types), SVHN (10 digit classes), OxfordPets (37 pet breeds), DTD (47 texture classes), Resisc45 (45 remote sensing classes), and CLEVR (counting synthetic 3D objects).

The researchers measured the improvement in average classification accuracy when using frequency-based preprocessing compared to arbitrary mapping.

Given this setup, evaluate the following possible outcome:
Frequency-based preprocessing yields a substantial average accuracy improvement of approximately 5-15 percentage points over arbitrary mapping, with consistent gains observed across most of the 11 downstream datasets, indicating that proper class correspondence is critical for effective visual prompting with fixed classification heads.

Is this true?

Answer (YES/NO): YES